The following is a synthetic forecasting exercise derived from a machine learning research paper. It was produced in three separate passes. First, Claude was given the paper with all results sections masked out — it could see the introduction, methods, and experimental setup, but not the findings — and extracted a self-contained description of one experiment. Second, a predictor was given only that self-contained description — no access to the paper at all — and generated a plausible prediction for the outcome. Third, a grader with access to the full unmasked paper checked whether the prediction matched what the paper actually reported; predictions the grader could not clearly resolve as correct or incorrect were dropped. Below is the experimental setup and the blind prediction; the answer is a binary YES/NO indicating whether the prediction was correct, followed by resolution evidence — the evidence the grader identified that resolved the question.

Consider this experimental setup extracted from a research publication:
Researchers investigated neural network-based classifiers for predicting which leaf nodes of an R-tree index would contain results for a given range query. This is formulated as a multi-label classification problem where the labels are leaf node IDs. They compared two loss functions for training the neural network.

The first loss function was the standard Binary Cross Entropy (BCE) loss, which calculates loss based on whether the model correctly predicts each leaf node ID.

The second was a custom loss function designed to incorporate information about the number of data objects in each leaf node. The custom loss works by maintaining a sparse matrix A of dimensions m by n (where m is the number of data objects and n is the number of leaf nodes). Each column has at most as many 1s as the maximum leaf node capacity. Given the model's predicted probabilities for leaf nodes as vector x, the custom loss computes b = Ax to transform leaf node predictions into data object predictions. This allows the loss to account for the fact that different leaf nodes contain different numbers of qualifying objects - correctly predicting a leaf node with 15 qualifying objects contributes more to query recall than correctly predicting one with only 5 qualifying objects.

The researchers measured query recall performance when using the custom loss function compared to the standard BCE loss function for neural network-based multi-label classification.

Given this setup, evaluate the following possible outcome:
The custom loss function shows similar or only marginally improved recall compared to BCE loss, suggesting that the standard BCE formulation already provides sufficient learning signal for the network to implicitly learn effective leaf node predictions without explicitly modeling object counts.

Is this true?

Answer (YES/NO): NO